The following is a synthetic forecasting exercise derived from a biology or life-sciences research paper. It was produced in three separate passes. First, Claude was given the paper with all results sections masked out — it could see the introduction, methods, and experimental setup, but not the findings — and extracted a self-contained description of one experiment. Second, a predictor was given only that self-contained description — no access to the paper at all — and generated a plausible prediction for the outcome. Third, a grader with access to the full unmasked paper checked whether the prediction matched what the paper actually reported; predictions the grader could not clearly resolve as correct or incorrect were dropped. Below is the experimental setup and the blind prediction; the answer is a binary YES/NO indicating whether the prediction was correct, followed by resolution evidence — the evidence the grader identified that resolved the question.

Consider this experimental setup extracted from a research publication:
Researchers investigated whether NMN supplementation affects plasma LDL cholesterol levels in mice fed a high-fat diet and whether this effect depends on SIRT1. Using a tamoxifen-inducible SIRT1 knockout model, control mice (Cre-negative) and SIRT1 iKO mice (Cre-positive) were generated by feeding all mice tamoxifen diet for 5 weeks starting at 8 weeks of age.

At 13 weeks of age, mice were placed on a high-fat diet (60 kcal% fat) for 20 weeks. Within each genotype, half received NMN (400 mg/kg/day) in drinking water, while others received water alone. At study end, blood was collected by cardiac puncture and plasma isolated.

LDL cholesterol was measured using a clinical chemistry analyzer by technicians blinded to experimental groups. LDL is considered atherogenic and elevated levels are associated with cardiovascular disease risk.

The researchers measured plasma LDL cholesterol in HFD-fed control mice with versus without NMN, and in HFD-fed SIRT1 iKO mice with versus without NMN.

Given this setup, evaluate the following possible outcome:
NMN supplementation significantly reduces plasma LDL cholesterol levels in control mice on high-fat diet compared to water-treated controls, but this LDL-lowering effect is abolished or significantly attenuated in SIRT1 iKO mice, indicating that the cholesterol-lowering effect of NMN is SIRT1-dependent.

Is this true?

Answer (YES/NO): YES